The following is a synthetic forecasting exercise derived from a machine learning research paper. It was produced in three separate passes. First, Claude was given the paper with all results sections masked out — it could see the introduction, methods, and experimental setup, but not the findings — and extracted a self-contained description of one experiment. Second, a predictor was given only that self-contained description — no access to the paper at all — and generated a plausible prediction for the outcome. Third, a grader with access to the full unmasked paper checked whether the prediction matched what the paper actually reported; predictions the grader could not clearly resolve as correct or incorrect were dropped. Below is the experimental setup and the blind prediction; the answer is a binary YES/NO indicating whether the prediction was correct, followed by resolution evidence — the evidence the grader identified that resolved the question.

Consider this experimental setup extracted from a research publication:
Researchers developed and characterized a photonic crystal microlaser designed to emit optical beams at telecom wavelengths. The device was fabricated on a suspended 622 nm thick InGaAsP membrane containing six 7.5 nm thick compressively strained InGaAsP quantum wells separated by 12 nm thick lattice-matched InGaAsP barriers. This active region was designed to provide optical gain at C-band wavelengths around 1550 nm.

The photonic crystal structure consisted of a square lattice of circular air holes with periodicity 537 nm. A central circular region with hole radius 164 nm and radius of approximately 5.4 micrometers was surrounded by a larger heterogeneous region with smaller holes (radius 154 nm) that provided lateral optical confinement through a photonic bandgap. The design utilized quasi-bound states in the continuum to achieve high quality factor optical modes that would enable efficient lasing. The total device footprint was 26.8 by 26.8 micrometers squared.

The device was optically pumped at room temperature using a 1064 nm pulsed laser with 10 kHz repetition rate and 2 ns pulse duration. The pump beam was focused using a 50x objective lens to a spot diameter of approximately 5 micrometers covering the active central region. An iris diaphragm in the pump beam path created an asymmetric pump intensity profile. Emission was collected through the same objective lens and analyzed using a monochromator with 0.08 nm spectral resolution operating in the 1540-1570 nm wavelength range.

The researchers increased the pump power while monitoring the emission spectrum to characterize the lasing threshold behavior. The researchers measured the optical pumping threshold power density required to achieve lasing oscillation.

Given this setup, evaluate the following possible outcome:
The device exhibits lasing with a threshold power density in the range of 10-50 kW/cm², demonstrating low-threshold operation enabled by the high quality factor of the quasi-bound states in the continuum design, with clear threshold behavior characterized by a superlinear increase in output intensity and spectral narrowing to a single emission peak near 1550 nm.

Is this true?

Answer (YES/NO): YES